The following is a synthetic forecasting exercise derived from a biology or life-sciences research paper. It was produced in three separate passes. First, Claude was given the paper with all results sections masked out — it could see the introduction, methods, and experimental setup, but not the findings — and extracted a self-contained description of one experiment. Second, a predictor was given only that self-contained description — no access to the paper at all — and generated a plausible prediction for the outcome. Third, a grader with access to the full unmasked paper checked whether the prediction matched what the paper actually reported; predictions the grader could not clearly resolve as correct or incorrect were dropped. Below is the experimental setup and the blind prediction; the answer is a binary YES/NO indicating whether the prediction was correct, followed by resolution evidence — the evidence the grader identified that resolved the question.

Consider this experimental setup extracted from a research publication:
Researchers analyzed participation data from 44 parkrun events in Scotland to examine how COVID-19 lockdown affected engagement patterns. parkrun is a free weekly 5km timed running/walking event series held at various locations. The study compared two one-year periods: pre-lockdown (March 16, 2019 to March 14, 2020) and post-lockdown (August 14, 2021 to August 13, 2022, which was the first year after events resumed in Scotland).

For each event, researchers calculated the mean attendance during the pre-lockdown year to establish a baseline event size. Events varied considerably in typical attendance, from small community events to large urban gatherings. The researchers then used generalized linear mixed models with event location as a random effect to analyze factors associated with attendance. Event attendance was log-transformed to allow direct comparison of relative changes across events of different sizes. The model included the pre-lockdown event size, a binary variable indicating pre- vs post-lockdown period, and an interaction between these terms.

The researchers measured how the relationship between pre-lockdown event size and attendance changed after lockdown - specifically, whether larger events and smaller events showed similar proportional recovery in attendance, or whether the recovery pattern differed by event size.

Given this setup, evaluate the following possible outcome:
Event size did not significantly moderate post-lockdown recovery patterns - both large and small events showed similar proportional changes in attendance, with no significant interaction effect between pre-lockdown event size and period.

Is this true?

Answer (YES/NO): NO